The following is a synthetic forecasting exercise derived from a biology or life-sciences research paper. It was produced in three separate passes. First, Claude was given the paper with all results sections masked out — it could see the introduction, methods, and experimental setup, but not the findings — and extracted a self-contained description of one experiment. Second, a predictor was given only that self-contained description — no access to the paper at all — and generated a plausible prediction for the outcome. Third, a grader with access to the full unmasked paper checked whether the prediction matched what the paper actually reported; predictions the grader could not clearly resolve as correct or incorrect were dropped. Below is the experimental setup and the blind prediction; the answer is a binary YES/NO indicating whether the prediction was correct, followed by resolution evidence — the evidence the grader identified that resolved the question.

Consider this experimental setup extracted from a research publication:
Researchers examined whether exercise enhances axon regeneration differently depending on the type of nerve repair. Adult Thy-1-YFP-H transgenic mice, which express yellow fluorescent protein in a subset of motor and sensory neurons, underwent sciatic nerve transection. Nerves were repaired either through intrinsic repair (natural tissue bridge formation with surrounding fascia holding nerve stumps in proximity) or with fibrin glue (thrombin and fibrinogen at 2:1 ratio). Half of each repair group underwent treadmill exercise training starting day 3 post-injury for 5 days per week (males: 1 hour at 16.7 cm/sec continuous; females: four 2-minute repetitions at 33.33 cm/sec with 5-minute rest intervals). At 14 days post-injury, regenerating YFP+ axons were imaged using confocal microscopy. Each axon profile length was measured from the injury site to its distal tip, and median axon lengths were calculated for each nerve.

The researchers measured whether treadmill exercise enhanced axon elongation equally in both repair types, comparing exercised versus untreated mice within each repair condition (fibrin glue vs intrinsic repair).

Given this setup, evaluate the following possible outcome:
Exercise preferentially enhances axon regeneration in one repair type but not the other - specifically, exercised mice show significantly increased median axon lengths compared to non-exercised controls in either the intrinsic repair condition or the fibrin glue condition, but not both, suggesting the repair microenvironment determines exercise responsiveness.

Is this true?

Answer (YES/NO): YES